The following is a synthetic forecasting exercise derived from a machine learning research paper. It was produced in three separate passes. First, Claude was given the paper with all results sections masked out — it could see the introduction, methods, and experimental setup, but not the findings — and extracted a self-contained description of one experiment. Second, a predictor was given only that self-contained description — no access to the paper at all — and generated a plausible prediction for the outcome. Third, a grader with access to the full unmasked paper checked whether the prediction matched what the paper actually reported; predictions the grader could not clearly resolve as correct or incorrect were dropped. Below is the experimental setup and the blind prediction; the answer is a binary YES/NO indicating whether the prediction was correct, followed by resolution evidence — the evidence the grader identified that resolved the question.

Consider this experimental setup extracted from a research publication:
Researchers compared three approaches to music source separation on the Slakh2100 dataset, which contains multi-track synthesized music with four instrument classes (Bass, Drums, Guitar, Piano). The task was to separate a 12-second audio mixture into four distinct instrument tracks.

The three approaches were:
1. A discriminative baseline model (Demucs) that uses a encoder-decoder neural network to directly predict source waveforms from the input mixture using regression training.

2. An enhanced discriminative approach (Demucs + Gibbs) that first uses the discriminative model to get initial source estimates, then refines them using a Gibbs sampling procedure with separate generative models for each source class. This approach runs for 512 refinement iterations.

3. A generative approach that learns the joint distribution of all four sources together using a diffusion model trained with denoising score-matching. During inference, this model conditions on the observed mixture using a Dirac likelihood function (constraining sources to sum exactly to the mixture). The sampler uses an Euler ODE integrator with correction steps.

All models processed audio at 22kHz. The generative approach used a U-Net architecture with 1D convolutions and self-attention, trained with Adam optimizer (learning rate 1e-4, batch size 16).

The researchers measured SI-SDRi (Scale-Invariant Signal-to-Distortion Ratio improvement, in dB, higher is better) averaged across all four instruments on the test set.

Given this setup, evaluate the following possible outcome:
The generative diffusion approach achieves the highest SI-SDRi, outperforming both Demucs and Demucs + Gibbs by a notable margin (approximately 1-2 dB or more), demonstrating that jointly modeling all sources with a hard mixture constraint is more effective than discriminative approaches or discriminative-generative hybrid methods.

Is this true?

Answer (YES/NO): NO